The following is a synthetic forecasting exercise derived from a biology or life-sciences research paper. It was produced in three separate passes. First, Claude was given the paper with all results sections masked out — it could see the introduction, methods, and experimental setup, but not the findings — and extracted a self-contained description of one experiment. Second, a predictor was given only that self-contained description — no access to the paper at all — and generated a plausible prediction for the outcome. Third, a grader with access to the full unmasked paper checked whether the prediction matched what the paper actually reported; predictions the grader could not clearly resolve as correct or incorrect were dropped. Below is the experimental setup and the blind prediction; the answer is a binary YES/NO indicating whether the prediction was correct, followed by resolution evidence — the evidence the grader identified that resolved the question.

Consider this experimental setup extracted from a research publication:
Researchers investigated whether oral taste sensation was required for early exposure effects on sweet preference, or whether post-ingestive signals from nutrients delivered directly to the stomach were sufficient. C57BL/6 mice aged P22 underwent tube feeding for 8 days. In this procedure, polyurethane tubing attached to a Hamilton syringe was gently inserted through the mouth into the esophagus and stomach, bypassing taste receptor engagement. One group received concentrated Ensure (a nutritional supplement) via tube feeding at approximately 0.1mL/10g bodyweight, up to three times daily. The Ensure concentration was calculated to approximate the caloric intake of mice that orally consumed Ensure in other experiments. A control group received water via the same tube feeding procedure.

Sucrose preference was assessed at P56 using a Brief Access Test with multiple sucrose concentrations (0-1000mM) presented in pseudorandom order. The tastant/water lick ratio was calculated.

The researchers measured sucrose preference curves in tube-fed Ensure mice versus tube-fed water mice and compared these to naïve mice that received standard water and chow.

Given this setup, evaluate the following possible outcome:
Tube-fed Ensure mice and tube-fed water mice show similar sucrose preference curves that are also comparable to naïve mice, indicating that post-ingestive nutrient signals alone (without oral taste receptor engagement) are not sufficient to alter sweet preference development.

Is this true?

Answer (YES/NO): YES